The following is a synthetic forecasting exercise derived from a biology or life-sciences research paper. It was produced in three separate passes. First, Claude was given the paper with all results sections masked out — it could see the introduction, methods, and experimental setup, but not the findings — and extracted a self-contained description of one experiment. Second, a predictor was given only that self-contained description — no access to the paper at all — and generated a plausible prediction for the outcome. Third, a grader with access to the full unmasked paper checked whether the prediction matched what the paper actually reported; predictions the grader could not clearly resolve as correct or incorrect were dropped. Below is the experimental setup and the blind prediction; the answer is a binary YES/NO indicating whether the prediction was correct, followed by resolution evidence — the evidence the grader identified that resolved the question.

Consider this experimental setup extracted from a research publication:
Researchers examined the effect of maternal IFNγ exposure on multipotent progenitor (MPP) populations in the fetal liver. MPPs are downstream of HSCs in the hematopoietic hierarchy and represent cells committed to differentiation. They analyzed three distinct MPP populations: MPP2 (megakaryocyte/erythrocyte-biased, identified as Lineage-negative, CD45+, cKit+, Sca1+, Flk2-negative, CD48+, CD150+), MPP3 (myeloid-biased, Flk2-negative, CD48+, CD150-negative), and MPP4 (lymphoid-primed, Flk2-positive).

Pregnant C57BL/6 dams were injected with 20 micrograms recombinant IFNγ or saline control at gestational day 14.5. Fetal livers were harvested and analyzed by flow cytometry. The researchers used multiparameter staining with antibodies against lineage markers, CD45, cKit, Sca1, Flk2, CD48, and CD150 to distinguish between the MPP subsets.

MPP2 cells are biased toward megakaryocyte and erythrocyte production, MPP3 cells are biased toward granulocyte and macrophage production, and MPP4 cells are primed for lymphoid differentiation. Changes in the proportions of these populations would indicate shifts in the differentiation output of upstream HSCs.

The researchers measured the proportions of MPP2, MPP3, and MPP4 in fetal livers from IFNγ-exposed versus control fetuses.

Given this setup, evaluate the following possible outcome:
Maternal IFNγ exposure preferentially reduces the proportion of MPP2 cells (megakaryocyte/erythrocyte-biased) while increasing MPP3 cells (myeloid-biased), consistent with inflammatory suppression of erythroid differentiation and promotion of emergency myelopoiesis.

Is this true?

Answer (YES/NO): NO